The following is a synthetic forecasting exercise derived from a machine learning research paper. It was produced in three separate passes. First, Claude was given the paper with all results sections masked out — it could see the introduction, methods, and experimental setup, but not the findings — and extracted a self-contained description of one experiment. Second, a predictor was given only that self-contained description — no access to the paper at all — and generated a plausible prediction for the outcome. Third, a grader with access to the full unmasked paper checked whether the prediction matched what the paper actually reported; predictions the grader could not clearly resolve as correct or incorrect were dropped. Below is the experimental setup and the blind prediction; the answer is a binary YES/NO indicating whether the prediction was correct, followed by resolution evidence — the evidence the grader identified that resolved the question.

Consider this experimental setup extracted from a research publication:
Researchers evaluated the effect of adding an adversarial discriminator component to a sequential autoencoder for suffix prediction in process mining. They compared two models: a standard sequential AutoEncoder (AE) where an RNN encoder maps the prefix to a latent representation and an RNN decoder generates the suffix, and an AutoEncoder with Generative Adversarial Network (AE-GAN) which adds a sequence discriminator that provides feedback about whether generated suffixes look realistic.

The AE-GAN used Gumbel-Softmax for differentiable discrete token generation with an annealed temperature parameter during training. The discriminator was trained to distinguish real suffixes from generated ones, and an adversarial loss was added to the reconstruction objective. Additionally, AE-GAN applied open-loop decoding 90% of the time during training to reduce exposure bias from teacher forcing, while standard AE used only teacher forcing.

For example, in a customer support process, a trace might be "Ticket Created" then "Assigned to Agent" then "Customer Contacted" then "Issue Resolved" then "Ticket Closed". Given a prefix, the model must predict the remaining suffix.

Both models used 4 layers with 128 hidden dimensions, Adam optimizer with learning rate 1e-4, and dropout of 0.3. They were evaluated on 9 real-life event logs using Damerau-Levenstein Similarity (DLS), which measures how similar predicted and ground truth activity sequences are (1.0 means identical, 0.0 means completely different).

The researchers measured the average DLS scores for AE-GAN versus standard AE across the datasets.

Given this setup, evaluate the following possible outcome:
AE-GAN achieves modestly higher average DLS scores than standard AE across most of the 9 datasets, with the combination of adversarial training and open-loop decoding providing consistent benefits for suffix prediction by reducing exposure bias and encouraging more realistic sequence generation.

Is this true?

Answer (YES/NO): NO